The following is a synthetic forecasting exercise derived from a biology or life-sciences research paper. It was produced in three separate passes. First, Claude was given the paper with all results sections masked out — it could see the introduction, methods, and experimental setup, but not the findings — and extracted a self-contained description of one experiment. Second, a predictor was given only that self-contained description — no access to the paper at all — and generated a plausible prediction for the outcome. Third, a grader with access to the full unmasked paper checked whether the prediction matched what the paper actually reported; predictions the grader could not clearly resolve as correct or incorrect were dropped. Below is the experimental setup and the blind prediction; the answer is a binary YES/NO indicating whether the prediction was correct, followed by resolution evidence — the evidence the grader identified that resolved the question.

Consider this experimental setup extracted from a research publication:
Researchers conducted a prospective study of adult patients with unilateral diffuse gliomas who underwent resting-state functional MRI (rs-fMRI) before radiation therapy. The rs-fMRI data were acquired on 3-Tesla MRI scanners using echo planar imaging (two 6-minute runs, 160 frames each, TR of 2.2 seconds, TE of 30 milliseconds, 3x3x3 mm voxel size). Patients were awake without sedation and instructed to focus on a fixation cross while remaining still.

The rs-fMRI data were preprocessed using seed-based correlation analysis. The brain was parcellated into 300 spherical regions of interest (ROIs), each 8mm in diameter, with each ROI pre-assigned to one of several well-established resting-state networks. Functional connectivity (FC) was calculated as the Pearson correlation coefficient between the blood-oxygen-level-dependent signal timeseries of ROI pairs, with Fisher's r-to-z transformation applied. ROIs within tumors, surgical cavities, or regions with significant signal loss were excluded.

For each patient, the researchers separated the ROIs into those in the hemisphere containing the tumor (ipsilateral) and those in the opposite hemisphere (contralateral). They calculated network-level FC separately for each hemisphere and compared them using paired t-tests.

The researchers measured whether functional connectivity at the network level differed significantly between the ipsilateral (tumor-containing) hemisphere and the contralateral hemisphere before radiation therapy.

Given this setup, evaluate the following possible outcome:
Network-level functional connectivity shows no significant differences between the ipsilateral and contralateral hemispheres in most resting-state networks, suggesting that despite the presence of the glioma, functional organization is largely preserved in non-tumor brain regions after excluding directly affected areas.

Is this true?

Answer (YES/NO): YES